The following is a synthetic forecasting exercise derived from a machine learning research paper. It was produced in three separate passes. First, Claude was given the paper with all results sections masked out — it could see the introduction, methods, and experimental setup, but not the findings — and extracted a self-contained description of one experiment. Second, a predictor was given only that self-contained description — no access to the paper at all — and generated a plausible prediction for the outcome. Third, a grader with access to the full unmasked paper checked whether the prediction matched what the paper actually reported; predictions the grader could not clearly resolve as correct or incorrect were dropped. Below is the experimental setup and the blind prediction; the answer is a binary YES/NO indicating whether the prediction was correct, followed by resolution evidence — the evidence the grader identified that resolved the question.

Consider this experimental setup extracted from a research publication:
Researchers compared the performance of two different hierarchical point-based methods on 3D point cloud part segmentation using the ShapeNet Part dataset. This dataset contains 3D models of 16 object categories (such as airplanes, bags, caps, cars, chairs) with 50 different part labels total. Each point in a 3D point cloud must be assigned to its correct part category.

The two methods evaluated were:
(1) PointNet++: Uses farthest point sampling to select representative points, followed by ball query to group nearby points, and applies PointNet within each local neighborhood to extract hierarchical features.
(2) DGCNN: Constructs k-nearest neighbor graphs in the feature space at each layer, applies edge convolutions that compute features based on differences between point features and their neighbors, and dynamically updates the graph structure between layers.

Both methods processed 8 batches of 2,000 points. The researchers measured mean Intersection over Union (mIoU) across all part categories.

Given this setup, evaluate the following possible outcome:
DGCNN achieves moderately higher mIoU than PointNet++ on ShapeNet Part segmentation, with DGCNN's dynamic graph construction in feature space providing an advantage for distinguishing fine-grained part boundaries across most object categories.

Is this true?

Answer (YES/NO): NO